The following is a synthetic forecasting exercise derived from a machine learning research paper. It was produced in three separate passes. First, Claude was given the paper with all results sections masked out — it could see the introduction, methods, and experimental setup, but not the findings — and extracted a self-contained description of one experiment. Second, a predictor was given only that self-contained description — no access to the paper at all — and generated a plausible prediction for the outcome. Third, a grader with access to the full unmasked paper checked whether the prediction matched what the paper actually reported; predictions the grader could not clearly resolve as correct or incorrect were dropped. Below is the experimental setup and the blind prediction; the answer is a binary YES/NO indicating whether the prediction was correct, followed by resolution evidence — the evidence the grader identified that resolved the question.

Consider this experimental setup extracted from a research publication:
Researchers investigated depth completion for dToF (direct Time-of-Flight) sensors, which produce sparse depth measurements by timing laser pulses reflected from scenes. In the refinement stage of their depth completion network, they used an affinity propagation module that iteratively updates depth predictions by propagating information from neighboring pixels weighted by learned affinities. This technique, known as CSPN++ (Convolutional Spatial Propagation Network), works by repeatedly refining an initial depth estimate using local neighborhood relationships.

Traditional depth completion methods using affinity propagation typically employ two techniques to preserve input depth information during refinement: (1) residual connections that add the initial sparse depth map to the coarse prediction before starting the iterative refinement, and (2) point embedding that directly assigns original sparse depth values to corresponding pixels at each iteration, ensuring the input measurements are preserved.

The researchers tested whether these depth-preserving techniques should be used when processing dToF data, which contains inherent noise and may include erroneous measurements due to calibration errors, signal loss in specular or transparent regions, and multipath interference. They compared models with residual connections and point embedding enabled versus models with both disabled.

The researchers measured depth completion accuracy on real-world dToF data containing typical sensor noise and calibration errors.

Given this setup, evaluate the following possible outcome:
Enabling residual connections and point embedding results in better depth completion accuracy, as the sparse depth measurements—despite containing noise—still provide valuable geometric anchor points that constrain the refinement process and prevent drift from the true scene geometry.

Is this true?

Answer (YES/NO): NO